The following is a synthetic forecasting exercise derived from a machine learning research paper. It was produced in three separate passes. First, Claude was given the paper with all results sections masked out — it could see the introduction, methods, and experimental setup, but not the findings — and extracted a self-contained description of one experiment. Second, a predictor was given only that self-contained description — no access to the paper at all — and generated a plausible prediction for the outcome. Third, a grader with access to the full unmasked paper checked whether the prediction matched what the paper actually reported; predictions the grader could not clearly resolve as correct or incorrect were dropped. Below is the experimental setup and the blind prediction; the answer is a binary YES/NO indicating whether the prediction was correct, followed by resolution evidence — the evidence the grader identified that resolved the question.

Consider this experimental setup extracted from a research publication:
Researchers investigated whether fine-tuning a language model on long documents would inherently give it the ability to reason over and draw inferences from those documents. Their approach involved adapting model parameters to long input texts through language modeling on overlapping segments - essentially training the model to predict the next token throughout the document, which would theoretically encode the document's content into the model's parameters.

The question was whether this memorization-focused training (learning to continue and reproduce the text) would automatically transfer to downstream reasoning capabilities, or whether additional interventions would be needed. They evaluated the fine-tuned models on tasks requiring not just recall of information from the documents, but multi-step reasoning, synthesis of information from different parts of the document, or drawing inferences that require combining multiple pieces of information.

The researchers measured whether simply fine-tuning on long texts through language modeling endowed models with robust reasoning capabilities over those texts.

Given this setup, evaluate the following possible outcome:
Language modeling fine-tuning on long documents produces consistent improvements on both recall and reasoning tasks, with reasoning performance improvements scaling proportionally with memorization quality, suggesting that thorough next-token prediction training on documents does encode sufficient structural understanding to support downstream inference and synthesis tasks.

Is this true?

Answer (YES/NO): NO